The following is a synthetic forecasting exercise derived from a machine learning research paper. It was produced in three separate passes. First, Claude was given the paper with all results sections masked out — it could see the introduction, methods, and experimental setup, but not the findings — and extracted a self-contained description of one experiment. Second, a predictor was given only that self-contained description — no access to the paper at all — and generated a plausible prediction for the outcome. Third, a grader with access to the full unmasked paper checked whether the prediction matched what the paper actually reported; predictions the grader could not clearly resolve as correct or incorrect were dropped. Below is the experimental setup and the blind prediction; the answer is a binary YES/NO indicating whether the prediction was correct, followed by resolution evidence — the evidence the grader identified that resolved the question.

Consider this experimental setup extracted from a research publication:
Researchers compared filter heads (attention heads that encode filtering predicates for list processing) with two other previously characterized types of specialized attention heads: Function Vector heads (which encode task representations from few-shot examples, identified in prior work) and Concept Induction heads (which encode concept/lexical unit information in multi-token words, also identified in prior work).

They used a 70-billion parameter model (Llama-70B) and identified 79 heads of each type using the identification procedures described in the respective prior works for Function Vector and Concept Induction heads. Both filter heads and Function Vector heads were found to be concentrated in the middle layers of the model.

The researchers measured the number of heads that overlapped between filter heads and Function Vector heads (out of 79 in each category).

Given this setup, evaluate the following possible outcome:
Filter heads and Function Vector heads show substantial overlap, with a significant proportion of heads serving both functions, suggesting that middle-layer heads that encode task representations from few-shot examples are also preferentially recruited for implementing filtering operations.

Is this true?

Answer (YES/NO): NO